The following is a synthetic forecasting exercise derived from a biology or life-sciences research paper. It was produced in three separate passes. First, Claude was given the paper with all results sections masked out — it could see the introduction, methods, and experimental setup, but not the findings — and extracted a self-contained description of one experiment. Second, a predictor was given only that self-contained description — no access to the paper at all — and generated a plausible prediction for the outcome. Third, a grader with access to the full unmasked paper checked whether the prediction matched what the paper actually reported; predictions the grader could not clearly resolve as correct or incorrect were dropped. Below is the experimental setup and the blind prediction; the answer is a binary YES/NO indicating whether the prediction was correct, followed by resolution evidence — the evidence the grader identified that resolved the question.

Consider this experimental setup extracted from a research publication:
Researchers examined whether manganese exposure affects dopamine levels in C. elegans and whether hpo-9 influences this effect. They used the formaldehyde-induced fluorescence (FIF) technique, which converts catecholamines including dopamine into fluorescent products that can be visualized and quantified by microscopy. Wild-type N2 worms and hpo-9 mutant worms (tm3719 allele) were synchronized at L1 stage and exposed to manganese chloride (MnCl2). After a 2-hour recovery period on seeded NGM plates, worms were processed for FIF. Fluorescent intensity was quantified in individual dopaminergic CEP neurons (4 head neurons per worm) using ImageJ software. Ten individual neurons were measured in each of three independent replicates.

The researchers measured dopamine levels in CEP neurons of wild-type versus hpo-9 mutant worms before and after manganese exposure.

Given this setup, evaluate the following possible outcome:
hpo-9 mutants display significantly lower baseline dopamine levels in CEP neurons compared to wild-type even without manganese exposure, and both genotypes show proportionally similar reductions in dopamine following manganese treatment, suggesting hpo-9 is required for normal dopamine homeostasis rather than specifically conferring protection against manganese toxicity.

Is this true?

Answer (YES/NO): NO